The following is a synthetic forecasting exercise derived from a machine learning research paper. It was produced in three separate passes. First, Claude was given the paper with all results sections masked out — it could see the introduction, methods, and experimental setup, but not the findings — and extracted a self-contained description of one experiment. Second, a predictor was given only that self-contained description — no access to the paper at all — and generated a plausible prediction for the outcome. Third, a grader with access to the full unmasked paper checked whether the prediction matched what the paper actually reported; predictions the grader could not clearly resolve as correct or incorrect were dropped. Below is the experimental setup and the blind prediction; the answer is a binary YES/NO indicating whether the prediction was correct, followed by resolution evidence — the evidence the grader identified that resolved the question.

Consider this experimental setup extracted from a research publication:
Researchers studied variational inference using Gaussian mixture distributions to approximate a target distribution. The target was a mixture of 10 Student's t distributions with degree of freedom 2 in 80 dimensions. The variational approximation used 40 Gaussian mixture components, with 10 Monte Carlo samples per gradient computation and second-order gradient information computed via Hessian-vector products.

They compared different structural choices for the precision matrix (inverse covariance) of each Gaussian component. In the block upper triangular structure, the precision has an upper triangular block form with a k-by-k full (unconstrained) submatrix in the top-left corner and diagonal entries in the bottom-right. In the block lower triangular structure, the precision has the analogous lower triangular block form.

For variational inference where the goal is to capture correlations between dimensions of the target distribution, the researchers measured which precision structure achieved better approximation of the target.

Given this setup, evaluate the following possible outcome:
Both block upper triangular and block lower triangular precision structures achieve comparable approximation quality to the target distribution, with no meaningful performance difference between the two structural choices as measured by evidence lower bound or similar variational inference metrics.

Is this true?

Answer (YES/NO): NO